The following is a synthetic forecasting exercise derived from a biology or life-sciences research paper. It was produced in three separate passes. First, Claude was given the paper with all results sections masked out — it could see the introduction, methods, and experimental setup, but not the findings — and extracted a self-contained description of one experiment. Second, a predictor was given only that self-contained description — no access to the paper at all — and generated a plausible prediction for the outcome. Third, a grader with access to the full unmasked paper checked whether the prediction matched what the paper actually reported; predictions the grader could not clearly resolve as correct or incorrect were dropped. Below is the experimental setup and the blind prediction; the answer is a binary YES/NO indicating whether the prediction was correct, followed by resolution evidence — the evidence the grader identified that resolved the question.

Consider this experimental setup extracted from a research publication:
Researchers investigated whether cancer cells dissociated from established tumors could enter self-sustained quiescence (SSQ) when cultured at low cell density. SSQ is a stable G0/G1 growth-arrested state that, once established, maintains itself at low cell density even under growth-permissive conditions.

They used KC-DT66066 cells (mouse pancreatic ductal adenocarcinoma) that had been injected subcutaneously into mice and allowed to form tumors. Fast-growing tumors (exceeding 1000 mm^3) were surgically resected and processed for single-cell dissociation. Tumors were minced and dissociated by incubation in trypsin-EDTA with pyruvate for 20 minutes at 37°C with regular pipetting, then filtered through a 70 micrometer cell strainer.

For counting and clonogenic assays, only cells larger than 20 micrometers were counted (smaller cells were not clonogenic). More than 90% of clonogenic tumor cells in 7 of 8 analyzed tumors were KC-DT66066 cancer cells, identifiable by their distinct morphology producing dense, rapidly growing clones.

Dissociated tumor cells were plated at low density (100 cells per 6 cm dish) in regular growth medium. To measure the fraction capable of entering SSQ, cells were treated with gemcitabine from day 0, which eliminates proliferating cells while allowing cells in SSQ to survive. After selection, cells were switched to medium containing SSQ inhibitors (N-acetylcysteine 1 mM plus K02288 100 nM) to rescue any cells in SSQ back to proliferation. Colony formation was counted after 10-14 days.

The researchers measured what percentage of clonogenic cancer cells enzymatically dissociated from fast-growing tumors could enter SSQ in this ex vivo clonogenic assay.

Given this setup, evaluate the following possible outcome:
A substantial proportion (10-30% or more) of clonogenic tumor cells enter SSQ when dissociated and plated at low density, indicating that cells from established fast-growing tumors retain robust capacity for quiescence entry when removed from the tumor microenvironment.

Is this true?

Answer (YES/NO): YES